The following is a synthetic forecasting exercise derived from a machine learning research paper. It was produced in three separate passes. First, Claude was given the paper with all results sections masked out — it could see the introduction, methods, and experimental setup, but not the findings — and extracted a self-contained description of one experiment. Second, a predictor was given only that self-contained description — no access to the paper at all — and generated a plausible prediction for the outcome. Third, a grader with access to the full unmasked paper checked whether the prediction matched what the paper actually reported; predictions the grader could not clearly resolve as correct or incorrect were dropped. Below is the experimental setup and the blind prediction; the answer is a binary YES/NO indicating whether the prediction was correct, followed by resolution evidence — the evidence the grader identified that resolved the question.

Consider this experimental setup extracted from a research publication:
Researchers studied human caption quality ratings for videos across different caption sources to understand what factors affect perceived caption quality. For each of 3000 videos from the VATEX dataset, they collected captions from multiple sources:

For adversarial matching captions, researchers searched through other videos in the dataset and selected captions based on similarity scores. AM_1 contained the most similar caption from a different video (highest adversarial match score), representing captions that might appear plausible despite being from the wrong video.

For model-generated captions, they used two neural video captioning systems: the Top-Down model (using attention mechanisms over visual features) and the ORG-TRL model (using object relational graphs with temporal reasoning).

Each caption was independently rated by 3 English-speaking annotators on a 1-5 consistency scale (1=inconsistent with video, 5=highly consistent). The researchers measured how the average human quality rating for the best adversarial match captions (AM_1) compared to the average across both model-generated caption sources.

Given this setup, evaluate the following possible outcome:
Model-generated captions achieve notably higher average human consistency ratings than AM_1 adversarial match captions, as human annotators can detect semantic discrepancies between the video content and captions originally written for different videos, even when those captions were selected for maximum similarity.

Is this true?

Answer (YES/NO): NO